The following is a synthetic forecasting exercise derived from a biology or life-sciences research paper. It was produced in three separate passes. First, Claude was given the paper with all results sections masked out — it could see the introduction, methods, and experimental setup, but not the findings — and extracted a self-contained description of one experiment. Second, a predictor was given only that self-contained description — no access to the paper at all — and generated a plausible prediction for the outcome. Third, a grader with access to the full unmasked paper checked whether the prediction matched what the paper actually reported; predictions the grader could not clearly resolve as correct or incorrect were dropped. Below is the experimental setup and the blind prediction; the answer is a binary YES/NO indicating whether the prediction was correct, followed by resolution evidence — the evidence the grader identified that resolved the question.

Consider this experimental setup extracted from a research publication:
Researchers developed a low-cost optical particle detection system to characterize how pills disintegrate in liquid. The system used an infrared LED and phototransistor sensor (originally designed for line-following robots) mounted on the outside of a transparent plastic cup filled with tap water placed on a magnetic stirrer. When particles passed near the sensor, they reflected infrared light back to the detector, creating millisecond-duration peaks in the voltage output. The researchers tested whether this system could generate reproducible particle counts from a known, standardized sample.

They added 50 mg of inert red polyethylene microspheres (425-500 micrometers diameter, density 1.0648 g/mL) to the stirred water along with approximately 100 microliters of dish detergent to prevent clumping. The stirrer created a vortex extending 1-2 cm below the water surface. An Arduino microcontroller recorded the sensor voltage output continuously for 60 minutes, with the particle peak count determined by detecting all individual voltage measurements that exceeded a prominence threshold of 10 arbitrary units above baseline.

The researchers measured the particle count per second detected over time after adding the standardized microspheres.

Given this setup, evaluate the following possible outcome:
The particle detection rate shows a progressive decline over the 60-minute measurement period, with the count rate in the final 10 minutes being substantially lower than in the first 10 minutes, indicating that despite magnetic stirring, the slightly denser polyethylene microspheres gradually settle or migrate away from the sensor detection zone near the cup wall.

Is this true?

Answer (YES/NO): NO